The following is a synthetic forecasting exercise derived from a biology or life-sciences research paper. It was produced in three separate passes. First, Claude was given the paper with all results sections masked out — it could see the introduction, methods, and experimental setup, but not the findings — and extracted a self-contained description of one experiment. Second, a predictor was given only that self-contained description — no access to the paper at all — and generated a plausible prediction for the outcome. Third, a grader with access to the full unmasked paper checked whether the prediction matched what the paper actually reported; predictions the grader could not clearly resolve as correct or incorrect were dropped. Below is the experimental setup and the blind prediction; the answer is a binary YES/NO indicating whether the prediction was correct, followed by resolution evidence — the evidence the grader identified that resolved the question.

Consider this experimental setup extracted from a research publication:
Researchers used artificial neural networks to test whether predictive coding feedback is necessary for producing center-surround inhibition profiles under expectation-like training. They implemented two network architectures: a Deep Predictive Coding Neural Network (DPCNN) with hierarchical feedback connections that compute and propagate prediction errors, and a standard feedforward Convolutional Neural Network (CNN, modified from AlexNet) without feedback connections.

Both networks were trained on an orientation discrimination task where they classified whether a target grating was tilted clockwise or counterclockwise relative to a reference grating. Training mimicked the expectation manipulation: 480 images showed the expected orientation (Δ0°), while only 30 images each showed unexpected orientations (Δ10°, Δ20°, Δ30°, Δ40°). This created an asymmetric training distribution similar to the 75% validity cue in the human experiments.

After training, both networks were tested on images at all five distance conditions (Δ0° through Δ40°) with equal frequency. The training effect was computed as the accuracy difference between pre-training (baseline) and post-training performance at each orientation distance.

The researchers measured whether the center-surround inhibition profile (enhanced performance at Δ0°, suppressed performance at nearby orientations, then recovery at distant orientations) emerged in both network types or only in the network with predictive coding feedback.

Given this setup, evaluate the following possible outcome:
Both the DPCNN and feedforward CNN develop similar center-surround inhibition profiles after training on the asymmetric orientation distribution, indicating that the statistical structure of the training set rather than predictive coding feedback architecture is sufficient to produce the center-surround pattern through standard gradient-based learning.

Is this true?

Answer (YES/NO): NO